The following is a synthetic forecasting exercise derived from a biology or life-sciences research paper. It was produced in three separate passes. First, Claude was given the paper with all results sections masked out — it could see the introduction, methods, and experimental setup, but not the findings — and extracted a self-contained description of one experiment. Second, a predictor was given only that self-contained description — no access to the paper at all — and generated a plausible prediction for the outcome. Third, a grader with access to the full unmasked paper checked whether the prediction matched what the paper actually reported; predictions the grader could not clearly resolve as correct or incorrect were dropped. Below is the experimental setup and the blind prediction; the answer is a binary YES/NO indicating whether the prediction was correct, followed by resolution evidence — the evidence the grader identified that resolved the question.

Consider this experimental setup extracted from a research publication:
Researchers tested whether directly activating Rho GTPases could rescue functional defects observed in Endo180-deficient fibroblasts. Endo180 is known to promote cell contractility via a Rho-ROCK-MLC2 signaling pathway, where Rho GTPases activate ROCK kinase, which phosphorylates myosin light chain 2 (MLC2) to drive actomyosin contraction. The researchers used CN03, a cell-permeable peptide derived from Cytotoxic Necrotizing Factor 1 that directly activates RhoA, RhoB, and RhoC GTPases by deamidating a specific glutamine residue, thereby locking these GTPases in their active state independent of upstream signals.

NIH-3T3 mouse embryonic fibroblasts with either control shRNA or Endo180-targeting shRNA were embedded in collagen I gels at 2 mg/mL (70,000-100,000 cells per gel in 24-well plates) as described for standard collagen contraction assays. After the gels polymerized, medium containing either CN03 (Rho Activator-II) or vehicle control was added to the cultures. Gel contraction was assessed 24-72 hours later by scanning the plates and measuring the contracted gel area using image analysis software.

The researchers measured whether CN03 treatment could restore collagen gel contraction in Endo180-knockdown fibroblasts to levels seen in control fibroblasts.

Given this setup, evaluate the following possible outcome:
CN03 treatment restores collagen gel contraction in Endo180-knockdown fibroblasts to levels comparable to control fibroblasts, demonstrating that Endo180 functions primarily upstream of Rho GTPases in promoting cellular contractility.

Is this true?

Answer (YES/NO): NO